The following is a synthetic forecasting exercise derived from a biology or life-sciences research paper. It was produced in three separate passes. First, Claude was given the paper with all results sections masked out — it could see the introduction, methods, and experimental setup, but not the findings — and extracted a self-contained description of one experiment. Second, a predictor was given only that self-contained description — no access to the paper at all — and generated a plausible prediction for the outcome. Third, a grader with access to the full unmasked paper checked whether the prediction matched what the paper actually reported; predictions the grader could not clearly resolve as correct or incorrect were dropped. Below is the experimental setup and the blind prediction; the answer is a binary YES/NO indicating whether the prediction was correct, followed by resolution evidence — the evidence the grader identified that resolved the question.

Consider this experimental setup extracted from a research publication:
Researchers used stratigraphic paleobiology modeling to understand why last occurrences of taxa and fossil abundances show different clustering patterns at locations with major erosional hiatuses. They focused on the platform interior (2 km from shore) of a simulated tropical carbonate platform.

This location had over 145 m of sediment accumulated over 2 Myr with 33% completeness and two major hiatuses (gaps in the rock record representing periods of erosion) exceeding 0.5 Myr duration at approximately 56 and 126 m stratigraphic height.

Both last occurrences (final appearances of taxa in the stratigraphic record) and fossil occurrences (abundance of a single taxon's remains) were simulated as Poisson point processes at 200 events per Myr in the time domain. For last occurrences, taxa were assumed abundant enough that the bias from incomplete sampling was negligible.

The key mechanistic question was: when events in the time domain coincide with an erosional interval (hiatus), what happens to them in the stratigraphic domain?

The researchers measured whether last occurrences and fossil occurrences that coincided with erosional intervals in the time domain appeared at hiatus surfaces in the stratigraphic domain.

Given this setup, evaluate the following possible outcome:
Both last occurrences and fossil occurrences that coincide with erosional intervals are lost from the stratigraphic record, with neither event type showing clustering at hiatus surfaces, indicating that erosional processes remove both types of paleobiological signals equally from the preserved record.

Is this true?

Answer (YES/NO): NO